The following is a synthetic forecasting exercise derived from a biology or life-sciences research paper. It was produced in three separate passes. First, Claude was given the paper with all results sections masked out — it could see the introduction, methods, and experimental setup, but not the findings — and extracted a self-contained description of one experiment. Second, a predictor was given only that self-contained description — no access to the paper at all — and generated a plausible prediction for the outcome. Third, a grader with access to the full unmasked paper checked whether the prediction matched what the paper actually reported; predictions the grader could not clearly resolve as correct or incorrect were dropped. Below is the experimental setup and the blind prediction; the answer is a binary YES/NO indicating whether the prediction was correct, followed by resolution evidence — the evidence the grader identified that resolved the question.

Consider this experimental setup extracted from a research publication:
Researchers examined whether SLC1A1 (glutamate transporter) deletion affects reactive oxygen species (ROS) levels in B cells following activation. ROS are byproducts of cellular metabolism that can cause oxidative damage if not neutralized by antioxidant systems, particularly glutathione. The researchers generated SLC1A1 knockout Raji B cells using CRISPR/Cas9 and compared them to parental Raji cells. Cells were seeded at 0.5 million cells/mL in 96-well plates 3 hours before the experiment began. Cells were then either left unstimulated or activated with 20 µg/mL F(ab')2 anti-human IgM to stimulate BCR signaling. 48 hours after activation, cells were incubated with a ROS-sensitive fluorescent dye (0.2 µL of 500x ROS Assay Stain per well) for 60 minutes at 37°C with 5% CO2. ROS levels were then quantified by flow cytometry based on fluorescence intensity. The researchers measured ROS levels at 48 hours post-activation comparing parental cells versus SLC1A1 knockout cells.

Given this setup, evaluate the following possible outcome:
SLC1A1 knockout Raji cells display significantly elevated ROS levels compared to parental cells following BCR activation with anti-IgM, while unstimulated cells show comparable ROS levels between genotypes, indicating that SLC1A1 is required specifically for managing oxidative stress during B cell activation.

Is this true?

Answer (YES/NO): NO